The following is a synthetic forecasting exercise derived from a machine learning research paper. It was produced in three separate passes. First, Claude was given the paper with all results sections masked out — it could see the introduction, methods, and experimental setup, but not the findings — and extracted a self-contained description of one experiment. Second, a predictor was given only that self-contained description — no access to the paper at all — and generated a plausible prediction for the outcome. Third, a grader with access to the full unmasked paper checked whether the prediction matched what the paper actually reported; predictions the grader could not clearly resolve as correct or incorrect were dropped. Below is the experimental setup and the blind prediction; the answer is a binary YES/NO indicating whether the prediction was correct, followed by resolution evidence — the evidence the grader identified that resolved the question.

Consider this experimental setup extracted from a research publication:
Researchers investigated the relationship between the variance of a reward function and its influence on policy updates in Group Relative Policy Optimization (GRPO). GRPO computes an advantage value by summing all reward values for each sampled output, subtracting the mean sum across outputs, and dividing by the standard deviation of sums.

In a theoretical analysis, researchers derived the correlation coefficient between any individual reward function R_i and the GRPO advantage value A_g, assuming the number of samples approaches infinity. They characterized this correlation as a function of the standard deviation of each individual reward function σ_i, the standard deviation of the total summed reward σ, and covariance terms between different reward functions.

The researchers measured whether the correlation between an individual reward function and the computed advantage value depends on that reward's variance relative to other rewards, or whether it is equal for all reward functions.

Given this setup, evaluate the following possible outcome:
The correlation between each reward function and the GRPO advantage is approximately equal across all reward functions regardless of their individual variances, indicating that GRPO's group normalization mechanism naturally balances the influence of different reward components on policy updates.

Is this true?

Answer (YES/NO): NO